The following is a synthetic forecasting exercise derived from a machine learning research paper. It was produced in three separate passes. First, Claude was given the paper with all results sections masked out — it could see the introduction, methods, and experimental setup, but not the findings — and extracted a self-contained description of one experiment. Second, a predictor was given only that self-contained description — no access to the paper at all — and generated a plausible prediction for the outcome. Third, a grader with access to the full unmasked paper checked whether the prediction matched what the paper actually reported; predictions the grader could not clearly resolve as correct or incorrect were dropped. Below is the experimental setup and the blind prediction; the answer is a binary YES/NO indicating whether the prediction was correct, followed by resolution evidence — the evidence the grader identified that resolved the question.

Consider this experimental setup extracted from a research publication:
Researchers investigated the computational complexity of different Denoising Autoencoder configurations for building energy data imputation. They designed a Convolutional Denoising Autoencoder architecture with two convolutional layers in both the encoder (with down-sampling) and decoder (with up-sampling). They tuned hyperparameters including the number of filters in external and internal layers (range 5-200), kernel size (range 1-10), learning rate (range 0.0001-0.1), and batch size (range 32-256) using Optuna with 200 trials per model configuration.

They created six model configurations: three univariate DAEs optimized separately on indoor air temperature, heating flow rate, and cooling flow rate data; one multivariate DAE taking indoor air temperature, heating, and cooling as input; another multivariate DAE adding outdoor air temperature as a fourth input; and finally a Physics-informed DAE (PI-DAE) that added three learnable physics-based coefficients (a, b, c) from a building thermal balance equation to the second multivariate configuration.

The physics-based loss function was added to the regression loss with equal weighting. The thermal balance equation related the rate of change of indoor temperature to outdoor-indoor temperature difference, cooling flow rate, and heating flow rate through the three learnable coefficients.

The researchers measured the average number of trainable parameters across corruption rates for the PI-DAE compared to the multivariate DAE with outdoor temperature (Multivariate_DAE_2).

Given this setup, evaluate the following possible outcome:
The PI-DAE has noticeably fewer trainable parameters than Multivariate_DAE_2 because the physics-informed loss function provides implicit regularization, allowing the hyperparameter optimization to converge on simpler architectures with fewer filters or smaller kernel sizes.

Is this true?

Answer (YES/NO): NO